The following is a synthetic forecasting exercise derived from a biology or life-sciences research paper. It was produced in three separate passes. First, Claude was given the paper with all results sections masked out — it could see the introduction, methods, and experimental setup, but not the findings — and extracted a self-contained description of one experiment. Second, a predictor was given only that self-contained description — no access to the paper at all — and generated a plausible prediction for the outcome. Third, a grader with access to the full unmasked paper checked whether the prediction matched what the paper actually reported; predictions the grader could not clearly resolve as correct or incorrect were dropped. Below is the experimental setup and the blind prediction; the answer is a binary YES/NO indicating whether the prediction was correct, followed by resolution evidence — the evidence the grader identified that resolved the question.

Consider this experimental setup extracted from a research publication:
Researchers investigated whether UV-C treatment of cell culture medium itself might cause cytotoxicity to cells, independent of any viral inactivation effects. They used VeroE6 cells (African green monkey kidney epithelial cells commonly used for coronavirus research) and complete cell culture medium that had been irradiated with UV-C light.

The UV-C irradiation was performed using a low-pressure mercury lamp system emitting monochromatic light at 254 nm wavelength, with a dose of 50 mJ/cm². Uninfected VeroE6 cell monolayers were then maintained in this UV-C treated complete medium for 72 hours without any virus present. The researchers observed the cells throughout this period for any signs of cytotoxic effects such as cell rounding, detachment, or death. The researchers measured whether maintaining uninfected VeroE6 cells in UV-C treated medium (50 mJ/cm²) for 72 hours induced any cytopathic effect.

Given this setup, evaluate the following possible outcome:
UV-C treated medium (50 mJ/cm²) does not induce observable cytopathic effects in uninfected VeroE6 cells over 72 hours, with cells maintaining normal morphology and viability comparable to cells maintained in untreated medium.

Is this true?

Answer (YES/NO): YES